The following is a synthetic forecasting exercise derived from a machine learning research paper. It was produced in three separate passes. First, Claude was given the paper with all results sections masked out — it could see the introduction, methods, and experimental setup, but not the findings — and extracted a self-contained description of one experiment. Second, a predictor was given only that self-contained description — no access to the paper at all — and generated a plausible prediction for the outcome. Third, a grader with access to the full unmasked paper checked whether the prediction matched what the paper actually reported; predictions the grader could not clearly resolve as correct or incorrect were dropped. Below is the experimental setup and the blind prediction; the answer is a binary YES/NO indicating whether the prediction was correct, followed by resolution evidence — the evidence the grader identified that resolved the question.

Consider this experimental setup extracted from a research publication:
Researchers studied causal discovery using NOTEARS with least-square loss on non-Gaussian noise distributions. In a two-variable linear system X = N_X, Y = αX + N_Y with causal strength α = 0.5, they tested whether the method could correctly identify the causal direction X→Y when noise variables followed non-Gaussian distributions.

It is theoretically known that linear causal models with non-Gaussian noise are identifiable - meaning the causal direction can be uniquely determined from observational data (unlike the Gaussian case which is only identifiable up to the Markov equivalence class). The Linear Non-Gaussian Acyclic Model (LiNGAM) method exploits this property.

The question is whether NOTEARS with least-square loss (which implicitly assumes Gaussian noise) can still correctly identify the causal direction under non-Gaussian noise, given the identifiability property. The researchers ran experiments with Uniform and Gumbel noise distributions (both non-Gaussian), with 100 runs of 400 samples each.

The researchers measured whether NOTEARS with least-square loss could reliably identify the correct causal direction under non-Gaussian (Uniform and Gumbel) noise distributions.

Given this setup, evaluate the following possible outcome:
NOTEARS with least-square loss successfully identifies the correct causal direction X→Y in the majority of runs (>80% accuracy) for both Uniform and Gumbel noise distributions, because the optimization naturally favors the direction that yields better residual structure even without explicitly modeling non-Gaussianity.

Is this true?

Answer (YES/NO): NO